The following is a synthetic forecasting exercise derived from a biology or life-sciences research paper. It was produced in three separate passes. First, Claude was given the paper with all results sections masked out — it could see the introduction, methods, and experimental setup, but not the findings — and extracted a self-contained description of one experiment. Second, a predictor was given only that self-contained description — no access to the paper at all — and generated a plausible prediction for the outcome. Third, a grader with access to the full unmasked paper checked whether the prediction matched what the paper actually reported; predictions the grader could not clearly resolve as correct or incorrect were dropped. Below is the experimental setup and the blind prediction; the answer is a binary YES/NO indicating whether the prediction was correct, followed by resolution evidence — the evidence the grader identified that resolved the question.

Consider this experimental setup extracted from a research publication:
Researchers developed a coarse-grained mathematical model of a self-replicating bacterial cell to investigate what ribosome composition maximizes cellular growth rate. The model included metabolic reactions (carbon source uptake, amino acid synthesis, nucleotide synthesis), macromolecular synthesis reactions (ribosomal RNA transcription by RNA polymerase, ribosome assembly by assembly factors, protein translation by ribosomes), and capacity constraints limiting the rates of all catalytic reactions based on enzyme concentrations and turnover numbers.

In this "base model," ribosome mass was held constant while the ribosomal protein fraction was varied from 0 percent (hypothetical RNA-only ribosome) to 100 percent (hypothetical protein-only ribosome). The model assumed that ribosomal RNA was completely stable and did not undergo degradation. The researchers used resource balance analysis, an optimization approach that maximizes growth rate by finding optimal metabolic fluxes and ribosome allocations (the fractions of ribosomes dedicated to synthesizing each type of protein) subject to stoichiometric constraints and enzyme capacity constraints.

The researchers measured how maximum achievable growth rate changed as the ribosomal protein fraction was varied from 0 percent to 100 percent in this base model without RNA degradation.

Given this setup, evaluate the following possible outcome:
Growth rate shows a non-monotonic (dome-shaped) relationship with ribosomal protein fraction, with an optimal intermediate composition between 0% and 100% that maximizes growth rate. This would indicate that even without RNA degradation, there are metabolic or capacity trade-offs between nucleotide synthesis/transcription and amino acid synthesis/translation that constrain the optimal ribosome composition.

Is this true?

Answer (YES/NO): NO